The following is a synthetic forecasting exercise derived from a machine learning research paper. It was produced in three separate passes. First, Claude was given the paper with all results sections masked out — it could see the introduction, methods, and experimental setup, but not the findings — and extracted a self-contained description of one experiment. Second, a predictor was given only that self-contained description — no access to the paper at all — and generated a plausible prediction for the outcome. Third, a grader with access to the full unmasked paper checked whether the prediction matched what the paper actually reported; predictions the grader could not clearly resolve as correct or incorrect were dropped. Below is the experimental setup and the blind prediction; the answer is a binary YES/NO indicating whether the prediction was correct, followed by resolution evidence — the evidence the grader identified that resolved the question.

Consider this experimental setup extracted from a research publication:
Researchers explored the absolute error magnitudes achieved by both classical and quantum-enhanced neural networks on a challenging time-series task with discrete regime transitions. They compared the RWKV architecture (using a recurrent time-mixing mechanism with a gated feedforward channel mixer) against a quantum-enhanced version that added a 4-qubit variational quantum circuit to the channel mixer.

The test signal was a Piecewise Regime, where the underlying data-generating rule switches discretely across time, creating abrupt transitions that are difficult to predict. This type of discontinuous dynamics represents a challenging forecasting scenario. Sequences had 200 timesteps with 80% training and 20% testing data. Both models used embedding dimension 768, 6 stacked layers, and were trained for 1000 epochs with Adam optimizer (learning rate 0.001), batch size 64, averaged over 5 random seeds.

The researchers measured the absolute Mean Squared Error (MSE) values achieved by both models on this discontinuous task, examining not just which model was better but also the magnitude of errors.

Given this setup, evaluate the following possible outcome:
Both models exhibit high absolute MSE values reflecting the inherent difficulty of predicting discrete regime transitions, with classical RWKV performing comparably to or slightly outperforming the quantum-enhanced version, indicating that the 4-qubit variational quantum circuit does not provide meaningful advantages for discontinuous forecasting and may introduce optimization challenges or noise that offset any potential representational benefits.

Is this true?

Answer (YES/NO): NO